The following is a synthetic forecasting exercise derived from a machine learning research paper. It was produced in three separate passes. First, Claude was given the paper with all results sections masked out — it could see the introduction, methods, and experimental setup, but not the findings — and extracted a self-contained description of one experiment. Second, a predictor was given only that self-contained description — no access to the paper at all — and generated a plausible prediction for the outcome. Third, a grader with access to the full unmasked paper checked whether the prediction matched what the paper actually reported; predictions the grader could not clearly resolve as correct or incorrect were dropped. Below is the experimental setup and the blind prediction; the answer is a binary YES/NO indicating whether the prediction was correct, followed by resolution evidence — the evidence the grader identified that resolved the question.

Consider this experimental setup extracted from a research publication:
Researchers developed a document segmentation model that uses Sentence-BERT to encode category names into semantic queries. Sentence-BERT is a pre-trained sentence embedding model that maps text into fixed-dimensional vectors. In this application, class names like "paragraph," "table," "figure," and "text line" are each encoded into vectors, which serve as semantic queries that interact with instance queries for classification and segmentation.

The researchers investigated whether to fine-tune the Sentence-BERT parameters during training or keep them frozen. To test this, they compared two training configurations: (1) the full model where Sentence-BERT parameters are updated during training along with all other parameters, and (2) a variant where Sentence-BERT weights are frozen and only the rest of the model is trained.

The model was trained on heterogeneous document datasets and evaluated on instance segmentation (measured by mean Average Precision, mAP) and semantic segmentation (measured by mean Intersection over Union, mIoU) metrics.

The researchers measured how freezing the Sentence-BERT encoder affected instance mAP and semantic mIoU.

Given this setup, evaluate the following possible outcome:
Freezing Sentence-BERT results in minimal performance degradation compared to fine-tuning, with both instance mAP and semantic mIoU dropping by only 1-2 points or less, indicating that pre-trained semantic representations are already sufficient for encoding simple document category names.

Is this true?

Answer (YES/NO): NO